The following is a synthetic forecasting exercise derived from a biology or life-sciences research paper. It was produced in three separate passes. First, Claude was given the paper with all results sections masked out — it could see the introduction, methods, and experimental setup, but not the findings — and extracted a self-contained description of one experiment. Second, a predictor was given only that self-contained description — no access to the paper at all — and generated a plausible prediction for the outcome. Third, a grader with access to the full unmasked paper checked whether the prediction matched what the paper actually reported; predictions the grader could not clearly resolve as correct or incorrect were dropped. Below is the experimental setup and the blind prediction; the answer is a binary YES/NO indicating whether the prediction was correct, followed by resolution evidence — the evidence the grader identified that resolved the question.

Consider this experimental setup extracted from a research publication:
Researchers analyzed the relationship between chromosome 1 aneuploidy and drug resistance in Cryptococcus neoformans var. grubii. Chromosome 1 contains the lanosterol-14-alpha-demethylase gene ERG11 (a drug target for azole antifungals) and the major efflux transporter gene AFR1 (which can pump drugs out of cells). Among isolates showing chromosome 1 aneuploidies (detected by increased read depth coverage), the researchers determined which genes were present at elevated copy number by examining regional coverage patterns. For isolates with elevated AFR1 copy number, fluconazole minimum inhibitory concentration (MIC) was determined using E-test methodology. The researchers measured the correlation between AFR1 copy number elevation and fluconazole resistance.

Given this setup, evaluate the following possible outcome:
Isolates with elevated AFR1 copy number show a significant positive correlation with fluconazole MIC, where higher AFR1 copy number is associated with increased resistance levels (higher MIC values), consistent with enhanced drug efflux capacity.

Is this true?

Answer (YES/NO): YES